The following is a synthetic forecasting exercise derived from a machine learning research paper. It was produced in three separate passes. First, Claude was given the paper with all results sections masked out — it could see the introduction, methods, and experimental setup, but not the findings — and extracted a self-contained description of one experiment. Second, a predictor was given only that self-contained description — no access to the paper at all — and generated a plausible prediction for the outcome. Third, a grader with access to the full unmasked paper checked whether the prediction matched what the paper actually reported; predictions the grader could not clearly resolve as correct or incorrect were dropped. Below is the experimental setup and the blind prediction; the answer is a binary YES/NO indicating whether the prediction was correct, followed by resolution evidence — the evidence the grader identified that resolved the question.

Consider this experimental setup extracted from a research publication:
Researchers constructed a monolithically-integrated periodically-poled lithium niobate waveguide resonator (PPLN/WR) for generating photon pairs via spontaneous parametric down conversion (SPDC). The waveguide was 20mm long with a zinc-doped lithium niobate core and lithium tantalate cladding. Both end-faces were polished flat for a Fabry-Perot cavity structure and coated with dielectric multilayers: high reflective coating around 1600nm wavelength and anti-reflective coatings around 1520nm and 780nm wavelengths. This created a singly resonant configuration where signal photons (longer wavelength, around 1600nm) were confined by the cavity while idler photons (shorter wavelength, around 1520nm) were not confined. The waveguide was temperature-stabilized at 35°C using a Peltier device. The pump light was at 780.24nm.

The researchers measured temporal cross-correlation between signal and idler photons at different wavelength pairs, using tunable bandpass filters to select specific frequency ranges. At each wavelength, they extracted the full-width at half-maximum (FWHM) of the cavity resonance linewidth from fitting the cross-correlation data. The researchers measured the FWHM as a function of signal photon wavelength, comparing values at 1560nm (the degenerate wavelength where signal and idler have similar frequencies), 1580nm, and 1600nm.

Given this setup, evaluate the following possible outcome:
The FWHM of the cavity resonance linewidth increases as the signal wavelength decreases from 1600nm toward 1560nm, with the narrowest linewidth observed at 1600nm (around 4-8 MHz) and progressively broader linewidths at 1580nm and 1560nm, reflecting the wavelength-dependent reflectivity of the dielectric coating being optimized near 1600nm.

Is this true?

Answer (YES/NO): NO